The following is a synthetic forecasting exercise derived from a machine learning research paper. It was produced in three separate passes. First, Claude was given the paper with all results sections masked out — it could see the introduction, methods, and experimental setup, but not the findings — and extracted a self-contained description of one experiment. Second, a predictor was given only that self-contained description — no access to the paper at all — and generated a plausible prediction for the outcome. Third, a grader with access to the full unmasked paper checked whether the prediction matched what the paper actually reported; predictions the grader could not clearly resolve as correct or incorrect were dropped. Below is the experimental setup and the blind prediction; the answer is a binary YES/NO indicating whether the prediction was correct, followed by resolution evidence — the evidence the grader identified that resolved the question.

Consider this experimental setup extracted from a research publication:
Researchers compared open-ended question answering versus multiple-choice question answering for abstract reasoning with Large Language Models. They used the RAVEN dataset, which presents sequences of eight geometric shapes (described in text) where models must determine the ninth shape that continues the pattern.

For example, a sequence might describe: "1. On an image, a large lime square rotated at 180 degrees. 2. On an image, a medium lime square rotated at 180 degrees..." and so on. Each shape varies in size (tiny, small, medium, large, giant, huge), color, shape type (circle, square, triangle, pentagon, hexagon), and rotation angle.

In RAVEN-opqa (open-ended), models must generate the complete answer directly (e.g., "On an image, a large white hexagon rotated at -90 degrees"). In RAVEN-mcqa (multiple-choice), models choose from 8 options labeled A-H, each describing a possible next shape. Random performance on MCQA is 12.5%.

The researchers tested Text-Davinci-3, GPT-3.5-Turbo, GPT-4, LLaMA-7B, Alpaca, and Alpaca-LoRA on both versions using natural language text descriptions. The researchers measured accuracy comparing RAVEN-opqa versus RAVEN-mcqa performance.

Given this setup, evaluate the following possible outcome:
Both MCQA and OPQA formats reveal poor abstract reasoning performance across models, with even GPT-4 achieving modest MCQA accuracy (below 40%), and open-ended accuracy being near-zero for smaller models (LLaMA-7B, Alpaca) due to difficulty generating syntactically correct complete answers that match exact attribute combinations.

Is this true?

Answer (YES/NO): NO